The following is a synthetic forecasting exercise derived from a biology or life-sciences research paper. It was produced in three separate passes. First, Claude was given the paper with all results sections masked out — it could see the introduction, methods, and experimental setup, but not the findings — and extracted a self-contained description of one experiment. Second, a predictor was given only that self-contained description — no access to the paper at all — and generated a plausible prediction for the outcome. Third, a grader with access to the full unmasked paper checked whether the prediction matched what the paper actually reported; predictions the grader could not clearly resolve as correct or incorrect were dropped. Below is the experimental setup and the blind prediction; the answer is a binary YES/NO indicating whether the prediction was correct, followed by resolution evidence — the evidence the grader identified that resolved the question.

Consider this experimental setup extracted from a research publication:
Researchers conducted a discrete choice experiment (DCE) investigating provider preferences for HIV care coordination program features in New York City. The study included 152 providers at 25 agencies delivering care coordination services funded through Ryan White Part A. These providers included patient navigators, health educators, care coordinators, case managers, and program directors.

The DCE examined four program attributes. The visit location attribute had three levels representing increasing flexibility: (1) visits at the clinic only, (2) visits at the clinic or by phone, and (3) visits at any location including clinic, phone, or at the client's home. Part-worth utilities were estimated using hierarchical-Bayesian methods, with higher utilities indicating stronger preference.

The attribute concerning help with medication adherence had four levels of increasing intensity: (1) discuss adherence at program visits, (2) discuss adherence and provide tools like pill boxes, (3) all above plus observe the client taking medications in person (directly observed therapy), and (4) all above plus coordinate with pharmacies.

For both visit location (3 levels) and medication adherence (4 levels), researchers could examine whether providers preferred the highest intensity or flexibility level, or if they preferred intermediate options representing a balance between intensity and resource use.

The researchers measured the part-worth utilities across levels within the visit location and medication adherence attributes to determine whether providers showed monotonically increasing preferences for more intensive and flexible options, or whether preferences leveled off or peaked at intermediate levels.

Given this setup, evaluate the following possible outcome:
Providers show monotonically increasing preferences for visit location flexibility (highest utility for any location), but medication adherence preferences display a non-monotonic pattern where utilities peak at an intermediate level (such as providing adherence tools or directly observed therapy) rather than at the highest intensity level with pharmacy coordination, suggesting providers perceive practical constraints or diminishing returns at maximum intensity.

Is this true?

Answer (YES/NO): NO